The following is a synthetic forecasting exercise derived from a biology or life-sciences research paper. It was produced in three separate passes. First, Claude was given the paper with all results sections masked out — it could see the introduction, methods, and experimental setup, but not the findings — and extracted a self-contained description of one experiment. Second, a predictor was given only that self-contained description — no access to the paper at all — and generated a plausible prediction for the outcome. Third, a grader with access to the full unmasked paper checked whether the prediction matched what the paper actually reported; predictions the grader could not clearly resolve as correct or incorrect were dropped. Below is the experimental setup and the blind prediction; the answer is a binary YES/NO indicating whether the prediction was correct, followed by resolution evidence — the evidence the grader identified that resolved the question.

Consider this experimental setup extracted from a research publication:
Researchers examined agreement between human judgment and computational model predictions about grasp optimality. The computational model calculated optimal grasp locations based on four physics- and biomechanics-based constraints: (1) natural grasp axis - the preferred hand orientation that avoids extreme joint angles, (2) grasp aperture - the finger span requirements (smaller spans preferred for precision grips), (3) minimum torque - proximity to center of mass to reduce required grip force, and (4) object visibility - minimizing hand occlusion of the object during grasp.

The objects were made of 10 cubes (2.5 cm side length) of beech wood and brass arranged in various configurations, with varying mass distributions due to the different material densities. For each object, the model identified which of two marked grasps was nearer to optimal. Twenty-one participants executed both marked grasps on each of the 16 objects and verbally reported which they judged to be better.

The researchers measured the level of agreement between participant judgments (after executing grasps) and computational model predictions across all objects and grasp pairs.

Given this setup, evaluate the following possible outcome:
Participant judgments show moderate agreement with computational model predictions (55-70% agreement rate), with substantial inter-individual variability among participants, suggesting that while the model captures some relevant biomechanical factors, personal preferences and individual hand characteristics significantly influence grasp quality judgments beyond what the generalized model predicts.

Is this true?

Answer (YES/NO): NO